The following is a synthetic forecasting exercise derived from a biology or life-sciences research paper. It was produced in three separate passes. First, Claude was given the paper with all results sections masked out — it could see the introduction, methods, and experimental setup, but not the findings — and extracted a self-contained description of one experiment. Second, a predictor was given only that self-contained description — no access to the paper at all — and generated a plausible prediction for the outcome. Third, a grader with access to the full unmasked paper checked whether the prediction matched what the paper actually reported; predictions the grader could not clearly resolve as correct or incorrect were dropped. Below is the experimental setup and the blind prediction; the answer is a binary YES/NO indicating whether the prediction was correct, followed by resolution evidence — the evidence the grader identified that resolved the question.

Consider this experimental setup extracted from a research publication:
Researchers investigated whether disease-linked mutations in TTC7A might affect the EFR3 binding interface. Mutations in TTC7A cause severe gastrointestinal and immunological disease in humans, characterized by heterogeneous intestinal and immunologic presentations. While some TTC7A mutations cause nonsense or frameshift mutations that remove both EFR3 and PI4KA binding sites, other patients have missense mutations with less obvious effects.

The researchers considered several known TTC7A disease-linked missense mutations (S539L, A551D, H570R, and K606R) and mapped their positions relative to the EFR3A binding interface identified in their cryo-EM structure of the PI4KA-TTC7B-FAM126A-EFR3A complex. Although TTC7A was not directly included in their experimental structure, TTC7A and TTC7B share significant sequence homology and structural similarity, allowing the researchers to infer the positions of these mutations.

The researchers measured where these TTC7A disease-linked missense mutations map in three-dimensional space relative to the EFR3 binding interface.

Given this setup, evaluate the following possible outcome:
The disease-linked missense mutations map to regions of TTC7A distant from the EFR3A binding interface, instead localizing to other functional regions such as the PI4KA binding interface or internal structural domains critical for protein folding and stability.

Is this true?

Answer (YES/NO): NO